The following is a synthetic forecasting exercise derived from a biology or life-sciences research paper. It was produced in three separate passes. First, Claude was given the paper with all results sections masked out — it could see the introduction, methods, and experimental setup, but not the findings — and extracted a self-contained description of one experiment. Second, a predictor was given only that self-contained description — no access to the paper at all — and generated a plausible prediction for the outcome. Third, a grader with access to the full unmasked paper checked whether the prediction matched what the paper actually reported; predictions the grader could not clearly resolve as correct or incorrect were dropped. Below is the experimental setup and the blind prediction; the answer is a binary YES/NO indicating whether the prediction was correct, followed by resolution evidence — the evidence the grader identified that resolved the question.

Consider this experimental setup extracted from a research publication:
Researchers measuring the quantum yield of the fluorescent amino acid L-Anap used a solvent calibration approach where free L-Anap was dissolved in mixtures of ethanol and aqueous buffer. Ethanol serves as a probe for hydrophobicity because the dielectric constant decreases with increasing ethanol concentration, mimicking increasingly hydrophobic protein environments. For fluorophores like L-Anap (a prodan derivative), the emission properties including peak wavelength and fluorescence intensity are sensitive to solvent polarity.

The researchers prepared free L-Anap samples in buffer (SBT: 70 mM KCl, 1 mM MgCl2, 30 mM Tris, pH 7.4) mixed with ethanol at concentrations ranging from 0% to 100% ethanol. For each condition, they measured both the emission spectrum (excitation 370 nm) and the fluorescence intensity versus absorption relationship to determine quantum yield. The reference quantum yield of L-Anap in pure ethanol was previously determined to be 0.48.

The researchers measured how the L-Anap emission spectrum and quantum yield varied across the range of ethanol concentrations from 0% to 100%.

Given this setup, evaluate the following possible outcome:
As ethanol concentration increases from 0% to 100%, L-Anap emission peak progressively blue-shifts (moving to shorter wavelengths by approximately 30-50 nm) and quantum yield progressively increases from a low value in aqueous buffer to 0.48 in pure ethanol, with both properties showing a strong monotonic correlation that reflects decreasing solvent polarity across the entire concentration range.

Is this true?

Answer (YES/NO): NO